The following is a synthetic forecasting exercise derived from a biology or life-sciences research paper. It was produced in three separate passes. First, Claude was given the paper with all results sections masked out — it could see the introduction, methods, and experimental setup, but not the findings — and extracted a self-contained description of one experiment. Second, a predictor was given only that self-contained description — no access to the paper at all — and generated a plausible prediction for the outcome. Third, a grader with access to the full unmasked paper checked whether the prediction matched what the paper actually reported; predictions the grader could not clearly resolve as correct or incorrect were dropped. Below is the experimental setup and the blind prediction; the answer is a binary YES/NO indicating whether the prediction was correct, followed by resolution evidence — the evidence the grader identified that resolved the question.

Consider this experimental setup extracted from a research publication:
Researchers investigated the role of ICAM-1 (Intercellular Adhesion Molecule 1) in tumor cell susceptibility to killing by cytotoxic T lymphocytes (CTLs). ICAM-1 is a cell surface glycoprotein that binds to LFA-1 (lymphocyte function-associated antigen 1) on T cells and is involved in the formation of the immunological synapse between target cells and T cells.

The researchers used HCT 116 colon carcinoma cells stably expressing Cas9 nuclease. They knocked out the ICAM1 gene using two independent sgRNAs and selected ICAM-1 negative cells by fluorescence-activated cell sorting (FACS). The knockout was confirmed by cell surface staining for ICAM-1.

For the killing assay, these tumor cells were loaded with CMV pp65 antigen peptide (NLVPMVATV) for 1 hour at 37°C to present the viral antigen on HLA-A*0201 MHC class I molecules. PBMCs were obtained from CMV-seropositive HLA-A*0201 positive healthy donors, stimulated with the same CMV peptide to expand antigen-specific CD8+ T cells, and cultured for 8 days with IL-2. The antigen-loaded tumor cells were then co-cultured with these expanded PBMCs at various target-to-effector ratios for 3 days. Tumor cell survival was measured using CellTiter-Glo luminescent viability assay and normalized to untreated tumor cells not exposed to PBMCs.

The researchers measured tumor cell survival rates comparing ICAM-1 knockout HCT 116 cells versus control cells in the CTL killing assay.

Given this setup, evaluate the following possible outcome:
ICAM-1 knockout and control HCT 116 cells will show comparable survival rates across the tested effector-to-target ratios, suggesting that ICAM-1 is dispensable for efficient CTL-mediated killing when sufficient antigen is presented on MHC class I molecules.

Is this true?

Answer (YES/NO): NO